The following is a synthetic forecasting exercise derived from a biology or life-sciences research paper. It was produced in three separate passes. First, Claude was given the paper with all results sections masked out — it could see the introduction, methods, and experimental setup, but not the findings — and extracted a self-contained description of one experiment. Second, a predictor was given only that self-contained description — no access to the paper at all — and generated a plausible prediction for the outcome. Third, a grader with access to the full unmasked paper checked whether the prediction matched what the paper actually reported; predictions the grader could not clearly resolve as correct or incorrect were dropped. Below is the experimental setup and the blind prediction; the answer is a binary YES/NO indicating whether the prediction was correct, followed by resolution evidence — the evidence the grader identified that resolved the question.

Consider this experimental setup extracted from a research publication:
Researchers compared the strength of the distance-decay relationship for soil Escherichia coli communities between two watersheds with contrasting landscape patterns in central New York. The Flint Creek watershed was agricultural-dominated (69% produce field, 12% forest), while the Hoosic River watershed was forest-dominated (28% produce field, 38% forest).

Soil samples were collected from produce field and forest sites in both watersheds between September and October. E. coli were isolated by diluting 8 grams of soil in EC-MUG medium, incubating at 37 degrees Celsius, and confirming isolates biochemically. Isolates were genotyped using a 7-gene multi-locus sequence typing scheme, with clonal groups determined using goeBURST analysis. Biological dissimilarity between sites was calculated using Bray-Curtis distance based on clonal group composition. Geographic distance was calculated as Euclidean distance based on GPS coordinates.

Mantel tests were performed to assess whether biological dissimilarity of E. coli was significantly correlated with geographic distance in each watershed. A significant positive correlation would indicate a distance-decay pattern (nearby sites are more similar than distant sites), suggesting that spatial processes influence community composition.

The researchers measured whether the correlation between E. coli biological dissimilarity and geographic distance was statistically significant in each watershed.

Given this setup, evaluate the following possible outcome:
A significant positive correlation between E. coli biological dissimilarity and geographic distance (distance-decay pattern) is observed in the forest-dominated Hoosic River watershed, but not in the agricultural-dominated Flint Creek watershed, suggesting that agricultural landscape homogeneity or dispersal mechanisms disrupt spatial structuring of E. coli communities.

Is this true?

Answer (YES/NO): NO